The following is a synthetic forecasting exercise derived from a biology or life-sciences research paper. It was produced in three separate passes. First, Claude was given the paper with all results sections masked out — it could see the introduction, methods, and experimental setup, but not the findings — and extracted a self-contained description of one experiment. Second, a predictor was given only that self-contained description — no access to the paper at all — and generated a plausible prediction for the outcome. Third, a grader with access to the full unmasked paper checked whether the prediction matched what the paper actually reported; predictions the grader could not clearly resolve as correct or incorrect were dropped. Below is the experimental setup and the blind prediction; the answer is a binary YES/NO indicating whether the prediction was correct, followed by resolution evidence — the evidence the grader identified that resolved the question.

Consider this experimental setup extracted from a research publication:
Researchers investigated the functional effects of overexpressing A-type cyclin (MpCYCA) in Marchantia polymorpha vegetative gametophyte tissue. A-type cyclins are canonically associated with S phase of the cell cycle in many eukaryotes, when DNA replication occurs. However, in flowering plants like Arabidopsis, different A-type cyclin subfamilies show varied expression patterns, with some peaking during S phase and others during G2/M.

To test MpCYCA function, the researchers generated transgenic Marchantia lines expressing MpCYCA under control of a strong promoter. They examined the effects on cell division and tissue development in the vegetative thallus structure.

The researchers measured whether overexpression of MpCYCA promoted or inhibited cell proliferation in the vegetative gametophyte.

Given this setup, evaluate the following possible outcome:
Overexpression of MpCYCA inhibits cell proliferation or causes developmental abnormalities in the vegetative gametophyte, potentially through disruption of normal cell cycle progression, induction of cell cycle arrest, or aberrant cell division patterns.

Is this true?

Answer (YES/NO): YES